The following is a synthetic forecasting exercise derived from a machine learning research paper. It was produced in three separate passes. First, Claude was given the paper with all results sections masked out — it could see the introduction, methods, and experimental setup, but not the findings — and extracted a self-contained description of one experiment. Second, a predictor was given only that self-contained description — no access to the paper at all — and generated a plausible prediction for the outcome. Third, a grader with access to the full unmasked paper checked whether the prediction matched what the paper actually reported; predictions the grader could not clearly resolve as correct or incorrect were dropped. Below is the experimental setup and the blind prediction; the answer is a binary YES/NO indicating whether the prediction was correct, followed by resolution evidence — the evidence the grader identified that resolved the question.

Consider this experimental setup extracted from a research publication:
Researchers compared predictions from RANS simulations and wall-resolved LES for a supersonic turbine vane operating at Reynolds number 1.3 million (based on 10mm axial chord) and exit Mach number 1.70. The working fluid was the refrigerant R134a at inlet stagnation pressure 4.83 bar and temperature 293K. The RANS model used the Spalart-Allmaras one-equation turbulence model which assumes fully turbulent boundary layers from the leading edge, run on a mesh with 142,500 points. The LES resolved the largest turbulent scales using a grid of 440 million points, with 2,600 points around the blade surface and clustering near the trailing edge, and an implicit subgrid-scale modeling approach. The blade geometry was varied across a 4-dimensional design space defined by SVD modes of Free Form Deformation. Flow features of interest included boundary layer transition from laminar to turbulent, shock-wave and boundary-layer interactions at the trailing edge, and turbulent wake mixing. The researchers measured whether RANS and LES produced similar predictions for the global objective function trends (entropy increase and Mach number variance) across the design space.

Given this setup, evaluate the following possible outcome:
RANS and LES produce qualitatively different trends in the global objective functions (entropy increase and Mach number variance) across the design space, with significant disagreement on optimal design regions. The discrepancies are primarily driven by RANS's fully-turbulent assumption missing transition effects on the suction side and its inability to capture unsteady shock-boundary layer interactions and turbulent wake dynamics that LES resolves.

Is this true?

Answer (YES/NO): NO